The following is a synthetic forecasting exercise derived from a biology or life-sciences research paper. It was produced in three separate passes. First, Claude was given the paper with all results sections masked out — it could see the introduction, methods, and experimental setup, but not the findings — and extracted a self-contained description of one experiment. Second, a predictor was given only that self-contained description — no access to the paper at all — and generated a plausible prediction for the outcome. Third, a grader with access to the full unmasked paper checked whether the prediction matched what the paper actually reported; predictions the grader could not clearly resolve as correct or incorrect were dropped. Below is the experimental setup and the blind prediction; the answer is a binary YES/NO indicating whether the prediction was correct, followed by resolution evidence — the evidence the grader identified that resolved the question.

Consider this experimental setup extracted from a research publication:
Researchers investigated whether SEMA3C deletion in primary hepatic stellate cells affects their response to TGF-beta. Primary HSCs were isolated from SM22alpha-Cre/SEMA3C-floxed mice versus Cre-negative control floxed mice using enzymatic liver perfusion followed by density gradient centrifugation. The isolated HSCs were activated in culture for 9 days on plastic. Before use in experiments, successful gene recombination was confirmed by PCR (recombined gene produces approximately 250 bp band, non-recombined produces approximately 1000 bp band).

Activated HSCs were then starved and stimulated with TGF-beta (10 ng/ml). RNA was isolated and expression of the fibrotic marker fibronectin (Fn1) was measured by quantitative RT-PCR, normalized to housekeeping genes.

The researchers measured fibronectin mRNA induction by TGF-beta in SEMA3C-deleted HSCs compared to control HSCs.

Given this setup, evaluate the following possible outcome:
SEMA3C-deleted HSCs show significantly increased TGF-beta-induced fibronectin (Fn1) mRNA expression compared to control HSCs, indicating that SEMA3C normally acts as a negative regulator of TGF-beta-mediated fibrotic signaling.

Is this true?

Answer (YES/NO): NO